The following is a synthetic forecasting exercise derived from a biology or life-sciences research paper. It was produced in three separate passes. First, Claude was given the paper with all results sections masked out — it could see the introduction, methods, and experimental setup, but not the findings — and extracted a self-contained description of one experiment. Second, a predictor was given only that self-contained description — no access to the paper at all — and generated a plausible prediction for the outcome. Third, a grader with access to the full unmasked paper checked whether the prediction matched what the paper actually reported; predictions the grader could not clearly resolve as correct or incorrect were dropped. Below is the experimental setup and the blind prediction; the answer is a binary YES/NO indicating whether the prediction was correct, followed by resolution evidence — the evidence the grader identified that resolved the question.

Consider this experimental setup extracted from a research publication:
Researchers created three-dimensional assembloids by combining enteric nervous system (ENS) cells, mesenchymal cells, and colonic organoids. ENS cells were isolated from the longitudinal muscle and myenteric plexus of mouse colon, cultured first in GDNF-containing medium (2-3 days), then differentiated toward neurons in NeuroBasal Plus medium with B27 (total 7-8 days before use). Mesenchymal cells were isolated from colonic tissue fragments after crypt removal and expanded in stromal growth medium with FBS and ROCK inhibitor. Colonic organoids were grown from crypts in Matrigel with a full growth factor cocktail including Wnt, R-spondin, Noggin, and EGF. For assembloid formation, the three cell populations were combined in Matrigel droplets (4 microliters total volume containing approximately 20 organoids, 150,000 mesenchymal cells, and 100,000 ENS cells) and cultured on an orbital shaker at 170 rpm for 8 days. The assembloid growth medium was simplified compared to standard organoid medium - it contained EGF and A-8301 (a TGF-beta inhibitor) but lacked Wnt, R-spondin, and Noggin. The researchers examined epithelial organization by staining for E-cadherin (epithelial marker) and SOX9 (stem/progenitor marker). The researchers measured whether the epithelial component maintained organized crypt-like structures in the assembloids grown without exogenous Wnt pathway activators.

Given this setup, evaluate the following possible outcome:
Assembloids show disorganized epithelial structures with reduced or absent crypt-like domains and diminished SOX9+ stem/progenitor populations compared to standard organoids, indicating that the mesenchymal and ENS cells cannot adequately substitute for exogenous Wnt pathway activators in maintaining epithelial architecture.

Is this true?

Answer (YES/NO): NO